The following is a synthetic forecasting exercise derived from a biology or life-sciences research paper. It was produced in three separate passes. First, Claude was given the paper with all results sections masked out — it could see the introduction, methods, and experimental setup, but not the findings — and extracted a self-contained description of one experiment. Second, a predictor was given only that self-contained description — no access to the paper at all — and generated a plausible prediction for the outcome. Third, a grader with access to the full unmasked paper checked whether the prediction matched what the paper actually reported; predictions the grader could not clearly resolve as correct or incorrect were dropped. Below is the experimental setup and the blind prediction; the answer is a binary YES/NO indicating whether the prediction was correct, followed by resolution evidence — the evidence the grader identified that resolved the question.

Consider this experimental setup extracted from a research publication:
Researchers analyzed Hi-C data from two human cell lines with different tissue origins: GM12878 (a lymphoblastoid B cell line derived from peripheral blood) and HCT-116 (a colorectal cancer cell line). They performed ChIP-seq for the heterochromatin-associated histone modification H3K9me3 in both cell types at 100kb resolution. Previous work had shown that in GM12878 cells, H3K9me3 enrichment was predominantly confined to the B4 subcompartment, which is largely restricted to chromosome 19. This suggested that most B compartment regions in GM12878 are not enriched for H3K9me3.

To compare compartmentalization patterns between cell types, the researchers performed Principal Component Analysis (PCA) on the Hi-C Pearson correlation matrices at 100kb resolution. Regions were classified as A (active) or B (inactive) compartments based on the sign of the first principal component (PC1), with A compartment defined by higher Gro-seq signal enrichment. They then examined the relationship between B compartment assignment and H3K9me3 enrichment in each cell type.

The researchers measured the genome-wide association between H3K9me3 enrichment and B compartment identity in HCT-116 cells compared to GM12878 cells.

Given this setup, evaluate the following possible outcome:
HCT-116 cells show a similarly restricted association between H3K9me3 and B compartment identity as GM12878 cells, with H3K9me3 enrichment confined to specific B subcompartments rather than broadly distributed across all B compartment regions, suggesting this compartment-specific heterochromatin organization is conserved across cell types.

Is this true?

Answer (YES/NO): NO